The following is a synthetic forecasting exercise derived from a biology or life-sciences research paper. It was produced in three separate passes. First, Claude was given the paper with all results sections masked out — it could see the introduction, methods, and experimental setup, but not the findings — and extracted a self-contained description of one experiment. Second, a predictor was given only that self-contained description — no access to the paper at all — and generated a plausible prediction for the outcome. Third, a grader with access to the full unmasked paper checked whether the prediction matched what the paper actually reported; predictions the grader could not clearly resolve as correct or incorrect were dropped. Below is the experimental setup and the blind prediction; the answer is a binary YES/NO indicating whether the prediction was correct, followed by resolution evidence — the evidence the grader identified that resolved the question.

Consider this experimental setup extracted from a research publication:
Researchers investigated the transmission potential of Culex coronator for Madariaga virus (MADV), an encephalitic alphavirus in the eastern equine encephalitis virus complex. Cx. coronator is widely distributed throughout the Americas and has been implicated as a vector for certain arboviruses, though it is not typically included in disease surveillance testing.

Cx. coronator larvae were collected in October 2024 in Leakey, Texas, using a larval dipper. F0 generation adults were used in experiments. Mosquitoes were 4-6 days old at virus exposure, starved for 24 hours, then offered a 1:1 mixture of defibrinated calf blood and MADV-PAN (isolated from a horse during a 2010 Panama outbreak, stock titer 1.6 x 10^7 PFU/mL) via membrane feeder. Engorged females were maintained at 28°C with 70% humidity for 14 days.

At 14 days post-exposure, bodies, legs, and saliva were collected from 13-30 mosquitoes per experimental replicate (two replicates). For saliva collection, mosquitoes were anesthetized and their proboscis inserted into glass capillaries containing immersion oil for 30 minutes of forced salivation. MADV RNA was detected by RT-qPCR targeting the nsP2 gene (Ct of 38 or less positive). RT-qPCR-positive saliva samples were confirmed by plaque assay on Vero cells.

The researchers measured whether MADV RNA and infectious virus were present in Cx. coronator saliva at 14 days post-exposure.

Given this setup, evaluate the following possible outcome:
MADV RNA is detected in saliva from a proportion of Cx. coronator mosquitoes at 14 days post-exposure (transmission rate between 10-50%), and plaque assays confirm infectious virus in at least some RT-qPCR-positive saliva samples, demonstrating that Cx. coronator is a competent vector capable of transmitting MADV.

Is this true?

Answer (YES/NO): YES